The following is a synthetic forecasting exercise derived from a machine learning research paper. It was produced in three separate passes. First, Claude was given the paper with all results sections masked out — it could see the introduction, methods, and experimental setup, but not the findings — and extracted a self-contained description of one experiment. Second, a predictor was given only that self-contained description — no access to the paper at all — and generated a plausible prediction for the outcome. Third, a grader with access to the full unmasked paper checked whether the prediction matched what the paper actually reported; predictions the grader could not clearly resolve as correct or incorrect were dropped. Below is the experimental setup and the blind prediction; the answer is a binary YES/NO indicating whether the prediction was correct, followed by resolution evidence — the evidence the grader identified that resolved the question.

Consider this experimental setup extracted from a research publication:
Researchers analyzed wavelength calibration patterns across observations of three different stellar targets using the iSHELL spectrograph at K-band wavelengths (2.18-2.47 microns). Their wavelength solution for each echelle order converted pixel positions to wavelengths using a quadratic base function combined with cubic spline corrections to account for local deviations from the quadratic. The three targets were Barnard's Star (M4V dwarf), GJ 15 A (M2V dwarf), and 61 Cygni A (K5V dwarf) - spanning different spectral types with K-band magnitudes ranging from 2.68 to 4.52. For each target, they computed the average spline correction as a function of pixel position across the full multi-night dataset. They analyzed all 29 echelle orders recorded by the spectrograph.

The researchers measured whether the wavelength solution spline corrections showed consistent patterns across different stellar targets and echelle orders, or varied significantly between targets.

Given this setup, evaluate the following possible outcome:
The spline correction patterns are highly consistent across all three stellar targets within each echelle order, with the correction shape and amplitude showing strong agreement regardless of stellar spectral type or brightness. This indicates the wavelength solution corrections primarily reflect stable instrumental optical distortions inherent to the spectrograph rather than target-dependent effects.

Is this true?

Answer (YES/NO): YES